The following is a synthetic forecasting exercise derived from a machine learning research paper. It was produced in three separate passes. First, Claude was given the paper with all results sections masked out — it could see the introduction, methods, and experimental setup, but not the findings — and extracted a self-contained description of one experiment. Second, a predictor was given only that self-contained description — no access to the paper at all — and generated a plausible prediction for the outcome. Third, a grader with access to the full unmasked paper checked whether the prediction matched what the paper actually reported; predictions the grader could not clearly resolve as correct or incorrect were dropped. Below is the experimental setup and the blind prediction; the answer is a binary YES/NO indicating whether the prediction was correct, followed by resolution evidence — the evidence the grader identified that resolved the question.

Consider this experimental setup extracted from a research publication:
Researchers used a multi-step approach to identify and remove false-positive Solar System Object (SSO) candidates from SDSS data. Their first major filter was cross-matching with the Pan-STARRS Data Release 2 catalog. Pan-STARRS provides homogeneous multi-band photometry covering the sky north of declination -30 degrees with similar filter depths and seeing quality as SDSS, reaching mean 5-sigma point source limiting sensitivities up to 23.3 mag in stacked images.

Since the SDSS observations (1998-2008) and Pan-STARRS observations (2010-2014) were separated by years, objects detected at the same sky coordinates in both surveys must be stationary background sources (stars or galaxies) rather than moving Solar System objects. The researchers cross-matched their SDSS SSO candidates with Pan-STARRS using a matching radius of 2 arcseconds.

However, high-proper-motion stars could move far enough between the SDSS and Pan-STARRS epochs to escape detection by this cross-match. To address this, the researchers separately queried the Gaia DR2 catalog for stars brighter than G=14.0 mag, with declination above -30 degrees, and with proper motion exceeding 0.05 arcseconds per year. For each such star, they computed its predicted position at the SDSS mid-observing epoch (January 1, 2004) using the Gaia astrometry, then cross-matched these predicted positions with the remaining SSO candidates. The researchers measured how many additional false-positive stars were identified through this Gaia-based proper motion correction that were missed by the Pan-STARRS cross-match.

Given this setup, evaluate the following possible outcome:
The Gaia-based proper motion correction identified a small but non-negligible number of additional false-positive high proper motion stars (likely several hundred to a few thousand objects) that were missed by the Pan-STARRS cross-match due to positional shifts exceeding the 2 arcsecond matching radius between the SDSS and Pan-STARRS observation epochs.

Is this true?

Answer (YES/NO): NO